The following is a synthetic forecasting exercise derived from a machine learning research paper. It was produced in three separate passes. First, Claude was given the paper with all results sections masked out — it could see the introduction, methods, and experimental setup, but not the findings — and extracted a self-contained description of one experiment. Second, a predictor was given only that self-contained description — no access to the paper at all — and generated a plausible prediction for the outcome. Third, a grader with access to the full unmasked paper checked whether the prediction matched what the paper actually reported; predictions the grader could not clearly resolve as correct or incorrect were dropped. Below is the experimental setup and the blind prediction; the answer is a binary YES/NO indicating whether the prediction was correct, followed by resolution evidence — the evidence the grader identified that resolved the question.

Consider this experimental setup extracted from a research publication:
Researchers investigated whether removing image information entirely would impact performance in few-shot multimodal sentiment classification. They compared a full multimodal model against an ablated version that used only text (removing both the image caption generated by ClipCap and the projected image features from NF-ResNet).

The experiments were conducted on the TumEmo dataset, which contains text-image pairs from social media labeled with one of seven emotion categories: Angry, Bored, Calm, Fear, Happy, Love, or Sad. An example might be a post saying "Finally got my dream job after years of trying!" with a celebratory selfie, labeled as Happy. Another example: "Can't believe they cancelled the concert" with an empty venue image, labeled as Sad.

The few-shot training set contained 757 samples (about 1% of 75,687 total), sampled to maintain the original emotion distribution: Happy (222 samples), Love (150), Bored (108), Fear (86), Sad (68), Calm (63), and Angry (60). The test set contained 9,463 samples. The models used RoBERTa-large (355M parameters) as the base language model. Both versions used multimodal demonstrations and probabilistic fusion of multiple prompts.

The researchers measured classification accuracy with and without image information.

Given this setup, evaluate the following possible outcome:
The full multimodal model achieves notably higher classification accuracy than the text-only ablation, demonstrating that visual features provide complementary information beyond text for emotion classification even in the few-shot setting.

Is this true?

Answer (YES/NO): YES